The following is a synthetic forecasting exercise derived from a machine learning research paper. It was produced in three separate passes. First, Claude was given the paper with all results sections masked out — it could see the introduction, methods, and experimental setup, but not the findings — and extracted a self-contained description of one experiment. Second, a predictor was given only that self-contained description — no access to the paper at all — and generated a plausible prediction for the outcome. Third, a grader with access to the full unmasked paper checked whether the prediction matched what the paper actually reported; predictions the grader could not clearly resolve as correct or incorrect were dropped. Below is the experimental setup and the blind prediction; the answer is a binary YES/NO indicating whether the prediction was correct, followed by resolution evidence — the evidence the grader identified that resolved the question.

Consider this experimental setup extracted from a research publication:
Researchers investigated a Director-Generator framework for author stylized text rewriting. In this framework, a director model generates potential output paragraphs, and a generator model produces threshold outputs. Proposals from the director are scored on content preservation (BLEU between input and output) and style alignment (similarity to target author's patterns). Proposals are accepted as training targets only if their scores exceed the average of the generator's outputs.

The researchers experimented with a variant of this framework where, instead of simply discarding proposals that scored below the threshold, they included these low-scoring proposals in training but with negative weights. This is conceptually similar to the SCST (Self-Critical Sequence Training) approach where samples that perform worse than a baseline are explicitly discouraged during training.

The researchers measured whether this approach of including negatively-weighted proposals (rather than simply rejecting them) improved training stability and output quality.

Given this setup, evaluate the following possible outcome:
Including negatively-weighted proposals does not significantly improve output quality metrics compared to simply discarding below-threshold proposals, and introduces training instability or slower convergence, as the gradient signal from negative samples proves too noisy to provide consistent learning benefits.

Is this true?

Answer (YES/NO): YES